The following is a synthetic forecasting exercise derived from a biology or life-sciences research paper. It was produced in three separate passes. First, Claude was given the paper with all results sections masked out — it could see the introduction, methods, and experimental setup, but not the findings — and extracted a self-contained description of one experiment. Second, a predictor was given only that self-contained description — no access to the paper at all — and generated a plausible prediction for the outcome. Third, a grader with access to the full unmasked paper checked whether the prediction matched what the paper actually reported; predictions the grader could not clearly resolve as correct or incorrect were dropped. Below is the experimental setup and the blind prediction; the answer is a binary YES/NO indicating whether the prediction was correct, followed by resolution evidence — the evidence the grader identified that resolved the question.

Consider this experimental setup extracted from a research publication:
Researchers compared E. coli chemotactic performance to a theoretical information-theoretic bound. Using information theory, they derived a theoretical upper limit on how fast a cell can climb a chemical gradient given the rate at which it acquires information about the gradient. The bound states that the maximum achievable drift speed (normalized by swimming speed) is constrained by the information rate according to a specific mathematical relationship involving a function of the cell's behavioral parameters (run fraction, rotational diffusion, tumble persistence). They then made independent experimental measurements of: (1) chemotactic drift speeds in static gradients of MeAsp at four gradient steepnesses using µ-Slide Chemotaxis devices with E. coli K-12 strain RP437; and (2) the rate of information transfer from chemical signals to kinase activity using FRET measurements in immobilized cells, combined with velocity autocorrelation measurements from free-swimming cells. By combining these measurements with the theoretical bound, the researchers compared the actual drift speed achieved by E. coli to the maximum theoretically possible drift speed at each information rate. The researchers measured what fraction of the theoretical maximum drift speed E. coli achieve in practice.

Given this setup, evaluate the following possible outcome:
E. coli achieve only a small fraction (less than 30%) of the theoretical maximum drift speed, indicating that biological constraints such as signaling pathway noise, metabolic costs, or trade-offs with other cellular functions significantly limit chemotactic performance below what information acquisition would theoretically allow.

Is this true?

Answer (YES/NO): NO